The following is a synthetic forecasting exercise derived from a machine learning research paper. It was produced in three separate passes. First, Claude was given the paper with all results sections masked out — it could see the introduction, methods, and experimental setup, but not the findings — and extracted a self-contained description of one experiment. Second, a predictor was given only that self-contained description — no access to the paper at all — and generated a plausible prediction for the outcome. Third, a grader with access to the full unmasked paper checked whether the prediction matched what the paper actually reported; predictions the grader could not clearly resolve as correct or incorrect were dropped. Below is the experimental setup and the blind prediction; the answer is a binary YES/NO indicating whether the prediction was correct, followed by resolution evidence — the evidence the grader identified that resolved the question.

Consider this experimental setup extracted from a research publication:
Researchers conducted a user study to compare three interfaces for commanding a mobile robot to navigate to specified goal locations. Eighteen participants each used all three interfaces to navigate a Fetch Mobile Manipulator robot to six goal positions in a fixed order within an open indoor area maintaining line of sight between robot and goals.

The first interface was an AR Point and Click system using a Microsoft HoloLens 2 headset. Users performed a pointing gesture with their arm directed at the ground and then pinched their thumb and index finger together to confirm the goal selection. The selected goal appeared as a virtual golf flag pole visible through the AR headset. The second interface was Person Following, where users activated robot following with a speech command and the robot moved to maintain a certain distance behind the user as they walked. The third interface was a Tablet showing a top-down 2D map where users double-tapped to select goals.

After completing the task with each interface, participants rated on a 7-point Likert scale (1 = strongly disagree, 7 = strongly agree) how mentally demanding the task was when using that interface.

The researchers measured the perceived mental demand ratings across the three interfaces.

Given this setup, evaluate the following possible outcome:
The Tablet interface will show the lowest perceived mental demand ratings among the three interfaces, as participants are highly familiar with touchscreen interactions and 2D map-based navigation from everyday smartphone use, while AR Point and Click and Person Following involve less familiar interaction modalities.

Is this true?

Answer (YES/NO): NO